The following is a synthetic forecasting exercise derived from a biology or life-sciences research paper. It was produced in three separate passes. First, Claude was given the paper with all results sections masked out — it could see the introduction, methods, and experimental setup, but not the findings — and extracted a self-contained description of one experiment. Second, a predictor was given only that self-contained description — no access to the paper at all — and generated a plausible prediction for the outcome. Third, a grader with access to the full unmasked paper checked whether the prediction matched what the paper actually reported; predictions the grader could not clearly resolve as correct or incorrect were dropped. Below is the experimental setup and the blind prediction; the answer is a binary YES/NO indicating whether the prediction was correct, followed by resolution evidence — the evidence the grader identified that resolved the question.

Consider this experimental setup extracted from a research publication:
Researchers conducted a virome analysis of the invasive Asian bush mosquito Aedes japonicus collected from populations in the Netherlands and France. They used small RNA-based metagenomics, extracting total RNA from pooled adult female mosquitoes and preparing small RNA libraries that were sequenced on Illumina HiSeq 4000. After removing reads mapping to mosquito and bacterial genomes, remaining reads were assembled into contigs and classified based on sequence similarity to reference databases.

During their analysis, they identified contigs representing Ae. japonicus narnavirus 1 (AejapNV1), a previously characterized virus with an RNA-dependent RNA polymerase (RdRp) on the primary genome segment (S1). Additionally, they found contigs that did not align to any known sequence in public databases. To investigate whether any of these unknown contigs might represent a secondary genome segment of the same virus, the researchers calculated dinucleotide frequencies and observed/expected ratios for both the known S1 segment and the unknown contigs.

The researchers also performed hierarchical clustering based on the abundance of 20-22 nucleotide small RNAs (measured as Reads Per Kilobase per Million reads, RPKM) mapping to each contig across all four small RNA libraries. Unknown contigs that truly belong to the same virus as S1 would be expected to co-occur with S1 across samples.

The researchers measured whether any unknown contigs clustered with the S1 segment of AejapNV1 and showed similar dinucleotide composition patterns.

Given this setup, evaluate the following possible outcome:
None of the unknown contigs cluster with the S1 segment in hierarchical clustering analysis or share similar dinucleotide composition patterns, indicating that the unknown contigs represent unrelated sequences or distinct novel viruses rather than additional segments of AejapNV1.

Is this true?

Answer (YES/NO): NO